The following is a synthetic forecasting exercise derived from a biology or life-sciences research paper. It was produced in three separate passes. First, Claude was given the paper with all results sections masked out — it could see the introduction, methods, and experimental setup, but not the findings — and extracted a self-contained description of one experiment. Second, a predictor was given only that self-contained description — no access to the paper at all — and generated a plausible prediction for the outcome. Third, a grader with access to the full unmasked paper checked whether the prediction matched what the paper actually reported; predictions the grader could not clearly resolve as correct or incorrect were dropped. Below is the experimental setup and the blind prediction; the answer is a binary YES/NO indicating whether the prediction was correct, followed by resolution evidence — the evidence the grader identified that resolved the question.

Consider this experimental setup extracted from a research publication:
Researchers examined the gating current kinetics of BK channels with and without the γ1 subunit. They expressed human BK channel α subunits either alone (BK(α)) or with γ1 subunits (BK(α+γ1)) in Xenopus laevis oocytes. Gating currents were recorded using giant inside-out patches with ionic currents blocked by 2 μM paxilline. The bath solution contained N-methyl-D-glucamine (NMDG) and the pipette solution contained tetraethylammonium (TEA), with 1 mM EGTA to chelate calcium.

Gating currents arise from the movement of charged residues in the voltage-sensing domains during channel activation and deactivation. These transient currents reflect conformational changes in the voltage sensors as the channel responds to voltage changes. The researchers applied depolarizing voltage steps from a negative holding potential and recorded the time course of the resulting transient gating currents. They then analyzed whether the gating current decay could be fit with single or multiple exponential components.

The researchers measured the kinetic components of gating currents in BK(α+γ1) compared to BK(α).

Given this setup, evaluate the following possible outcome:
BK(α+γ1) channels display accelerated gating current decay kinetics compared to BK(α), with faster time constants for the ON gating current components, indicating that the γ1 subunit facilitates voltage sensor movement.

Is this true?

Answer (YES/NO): NO